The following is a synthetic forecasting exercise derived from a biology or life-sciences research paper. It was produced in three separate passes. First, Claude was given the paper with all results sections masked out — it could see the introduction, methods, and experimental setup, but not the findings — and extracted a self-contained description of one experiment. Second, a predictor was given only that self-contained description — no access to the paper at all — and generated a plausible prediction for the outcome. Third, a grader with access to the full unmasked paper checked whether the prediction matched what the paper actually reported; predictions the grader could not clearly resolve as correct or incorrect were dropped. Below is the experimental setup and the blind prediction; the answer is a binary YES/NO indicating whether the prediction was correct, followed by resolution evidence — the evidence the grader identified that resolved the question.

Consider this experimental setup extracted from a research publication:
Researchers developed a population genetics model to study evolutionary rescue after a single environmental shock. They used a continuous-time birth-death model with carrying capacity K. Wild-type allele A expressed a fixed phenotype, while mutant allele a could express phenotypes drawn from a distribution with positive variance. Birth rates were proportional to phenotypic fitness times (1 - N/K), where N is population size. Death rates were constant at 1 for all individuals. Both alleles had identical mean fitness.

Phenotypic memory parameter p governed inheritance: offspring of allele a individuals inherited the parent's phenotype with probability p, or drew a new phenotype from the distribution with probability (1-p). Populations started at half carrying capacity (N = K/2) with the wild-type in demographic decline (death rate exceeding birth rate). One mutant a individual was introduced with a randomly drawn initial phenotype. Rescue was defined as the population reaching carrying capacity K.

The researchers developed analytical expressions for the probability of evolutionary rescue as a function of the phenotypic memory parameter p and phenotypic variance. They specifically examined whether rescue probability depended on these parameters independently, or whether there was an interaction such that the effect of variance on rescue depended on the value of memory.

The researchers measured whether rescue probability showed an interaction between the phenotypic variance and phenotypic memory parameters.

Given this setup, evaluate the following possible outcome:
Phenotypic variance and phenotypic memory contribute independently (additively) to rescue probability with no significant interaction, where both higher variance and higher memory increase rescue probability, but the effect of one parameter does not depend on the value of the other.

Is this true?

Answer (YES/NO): YES